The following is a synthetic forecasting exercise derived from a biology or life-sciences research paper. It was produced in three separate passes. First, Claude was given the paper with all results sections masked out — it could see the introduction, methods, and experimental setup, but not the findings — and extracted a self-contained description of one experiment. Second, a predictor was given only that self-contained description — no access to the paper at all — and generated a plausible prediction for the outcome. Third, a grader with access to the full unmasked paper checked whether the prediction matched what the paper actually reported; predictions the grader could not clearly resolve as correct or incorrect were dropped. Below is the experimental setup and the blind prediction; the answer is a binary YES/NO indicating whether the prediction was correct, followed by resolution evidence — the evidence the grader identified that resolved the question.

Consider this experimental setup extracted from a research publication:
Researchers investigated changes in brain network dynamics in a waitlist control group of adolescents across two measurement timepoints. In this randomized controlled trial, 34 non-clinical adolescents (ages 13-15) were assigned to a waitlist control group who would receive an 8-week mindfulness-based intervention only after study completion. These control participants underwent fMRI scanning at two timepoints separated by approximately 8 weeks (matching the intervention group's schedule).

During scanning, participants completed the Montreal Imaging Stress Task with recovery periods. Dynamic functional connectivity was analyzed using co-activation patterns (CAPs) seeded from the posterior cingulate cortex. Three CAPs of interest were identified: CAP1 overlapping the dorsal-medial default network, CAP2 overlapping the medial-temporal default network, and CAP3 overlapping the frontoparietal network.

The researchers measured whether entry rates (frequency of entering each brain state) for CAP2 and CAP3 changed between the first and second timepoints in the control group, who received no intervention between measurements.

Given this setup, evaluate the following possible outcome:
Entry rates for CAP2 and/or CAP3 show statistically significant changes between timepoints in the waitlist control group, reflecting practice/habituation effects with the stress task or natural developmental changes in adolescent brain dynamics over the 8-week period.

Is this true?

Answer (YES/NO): YES